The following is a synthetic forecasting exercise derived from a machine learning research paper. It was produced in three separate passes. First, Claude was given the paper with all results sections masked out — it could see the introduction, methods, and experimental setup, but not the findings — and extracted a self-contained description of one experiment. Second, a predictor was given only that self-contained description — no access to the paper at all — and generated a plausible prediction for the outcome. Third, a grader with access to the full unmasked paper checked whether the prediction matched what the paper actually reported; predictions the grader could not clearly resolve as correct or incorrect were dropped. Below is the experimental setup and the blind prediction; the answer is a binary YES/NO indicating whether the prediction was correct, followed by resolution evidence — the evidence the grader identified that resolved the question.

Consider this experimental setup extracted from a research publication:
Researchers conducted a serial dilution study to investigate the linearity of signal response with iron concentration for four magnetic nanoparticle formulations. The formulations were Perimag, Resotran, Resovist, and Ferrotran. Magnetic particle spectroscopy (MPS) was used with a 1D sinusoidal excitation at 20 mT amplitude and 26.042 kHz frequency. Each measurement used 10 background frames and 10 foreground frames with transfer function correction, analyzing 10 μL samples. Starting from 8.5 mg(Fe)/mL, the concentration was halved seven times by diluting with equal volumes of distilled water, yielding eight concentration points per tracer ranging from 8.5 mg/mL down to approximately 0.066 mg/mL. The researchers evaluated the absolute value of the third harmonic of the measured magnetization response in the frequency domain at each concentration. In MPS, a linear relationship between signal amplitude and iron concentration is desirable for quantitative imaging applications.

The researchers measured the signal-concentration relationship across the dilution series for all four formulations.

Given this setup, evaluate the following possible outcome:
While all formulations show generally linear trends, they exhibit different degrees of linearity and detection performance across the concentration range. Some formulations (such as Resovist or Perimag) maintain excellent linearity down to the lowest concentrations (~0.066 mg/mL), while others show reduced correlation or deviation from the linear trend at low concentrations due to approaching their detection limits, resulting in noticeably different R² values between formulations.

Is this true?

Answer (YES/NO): YES